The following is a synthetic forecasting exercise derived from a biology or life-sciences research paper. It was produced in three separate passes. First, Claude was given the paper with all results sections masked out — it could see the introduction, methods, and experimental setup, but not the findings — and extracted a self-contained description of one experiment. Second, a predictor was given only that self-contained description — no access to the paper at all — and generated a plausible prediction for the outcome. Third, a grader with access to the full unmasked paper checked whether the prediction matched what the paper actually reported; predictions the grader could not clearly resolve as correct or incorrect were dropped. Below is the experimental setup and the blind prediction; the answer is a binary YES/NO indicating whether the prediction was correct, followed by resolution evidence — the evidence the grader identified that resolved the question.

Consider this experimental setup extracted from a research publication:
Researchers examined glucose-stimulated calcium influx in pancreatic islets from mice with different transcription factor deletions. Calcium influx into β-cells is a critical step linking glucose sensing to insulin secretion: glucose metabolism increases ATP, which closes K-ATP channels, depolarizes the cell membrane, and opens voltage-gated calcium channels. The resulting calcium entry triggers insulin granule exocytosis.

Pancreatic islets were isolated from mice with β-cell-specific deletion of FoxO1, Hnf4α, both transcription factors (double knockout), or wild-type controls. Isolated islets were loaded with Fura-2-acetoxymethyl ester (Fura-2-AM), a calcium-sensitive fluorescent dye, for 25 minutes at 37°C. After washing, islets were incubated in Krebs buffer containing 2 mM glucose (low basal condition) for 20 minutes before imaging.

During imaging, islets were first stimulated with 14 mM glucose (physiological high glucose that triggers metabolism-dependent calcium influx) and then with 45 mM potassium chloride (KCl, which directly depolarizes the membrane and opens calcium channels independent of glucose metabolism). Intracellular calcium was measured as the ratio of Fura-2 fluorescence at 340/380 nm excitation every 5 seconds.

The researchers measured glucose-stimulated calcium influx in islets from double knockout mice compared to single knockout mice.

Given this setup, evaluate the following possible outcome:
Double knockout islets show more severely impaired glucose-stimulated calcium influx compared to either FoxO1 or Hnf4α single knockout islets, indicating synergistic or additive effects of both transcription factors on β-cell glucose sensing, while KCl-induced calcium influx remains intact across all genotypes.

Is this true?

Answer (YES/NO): NO